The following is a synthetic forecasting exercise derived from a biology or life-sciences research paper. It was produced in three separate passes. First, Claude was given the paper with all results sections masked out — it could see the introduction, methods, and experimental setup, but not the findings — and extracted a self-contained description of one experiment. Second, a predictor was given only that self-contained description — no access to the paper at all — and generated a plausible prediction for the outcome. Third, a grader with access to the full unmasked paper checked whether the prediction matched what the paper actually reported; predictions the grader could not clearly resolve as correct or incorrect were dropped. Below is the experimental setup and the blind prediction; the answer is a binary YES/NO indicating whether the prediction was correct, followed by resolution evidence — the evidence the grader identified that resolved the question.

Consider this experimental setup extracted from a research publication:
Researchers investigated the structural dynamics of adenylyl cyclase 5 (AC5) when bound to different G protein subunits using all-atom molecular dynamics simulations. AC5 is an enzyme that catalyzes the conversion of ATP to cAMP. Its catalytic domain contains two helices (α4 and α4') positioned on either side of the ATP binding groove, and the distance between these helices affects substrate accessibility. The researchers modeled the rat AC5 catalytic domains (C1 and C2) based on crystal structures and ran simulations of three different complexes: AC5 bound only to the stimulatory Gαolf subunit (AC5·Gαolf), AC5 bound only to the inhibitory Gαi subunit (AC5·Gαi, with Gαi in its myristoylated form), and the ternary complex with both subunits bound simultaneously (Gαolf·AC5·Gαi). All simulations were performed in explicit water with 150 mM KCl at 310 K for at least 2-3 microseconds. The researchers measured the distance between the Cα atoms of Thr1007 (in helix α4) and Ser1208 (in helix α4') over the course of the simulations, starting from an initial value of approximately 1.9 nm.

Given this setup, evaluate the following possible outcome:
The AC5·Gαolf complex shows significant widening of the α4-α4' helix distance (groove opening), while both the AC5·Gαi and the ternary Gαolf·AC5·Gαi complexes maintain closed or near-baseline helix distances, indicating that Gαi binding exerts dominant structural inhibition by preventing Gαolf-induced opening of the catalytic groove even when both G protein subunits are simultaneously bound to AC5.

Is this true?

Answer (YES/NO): NO